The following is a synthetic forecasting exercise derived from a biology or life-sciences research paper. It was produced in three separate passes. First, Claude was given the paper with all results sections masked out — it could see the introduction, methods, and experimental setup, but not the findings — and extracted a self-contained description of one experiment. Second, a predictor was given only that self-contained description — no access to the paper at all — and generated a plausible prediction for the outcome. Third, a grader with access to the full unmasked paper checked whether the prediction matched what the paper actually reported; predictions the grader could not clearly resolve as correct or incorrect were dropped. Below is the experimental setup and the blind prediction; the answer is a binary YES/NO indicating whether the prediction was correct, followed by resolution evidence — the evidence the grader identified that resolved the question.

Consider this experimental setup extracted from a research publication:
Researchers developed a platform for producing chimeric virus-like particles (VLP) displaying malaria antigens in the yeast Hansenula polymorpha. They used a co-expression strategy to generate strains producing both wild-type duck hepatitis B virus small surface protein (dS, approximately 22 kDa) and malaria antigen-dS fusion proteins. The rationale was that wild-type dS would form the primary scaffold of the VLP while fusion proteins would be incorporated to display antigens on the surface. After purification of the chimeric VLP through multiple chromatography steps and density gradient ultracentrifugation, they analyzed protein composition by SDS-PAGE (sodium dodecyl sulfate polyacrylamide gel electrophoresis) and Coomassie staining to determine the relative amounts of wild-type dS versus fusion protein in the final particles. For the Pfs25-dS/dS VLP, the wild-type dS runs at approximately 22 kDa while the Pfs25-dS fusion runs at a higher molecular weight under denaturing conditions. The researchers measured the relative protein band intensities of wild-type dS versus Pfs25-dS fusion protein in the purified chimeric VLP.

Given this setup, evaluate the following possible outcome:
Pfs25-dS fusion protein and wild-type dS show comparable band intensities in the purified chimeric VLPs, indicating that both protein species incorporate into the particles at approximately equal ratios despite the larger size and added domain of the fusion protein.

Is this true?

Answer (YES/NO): NO